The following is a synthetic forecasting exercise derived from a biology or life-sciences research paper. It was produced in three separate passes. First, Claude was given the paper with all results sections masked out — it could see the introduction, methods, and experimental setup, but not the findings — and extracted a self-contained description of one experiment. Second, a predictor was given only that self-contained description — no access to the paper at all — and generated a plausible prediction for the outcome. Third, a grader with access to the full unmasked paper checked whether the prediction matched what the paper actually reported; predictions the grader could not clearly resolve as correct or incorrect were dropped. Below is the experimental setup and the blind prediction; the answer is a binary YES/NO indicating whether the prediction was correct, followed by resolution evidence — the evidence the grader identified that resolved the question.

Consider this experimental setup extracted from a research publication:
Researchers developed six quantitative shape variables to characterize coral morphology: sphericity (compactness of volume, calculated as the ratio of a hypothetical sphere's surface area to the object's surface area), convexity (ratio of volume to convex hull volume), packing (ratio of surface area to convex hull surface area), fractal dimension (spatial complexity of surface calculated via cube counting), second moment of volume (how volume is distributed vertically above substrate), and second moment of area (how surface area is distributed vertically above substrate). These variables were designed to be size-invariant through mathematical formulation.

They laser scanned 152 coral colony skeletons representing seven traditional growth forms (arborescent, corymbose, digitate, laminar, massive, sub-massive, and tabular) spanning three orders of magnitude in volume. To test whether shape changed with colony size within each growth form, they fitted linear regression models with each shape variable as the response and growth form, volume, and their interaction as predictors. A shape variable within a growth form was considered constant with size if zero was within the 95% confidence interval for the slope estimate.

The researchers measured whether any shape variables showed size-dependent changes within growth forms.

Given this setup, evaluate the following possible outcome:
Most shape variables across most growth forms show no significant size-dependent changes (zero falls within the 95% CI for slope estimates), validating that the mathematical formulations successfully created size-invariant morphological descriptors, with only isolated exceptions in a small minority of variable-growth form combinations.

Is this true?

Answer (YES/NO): NO